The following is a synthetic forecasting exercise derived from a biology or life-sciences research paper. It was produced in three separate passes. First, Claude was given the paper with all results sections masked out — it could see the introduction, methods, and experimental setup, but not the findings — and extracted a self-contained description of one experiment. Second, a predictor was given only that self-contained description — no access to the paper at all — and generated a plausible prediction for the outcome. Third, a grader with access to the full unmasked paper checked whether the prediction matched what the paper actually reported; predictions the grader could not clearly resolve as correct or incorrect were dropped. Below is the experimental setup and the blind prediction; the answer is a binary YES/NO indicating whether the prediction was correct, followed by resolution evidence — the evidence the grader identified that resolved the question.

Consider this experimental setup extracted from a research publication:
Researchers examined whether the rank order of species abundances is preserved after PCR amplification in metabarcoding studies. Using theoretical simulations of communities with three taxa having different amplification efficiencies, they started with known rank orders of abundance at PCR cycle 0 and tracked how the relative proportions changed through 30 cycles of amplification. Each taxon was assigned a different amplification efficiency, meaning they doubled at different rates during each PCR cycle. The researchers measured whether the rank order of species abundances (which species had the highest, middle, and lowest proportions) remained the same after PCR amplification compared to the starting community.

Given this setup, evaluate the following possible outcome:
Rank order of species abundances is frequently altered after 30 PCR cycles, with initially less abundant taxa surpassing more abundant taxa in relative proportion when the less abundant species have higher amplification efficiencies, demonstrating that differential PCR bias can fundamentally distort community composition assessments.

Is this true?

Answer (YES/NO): YES